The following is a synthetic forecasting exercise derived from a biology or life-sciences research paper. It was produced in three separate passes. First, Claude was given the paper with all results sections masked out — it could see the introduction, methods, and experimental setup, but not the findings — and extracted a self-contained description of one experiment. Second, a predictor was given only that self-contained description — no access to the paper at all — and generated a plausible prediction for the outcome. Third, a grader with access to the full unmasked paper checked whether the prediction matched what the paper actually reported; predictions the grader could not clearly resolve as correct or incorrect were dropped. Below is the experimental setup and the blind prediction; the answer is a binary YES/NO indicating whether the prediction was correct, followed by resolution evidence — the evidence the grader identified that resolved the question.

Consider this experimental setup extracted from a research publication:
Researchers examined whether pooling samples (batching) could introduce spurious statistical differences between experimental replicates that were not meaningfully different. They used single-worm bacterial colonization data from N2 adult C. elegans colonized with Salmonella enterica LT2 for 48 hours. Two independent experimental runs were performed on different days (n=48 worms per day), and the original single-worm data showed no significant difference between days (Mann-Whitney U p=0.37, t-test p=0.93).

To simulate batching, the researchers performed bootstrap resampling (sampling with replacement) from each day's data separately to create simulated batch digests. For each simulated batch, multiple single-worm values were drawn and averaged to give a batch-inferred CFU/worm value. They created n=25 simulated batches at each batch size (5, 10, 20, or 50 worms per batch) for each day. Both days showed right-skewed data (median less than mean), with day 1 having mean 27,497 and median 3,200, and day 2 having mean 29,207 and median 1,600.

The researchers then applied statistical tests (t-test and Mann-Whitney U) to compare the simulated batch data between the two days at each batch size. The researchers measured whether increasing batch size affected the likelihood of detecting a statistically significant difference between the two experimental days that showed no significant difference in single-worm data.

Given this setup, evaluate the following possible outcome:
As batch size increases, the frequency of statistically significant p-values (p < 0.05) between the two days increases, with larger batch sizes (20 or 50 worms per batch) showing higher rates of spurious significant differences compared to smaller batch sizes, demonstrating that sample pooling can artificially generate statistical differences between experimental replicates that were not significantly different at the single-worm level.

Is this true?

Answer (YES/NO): YES